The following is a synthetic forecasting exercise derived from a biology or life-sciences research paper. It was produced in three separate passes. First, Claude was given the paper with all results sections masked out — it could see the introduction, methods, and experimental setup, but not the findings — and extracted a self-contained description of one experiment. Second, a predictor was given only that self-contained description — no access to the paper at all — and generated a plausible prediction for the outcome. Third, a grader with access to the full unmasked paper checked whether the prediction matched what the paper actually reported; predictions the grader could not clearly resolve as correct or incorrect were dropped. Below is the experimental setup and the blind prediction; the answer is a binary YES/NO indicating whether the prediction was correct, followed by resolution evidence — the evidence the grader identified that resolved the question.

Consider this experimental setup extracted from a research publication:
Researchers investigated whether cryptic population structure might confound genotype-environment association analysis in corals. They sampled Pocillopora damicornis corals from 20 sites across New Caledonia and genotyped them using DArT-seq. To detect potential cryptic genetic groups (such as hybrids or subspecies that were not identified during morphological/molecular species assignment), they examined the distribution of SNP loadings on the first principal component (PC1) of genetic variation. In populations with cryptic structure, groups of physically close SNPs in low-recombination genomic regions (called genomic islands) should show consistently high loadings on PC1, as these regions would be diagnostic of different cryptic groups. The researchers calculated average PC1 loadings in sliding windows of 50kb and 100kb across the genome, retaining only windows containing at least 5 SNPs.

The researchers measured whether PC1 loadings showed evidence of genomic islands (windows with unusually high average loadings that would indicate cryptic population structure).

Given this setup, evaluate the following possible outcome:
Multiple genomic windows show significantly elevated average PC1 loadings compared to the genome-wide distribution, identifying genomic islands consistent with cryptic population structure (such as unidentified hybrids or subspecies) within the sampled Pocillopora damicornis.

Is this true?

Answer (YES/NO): NO